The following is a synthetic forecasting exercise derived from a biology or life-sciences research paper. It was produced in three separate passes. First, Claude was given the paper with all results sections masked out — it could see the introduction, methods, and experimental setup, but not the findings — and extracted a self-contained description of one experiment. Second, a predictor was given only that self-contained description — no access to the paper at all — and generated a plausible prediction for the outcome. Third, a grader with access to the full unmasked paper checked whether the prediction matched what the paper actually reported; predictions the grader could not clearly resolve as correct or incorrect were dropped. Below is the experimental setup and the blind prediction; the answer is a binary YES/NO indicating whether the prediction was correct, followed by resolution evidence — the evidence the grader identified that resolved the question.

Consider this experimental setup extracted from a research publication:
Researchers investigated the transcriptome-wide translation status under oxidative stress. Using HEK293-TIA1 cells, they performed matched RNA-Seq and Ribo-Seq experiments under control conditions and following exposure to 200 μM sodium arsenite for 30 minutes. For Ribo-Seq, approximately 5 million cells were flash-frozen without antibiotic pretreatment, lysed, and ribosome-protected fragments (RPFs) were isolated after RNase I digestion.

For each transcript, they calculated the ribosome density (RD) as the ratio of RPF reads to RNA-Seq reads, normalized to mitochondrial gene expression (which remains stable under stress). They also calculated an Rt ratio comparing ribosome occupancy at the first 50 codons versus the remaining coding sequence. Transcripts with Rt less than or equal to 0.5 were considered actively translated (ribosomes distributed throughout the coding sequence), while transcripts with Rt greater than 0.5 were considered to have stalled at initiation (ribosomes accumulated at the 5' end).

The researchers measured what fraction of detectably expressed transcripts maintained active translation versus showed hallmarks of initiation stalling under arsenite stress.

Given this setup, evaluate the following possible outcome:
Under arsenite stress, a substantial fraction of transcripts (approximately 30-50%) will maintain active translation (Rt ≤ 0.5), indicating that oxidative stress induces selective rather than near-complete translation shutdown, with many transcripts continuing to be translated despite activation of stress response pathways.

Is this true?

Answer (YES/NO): NO